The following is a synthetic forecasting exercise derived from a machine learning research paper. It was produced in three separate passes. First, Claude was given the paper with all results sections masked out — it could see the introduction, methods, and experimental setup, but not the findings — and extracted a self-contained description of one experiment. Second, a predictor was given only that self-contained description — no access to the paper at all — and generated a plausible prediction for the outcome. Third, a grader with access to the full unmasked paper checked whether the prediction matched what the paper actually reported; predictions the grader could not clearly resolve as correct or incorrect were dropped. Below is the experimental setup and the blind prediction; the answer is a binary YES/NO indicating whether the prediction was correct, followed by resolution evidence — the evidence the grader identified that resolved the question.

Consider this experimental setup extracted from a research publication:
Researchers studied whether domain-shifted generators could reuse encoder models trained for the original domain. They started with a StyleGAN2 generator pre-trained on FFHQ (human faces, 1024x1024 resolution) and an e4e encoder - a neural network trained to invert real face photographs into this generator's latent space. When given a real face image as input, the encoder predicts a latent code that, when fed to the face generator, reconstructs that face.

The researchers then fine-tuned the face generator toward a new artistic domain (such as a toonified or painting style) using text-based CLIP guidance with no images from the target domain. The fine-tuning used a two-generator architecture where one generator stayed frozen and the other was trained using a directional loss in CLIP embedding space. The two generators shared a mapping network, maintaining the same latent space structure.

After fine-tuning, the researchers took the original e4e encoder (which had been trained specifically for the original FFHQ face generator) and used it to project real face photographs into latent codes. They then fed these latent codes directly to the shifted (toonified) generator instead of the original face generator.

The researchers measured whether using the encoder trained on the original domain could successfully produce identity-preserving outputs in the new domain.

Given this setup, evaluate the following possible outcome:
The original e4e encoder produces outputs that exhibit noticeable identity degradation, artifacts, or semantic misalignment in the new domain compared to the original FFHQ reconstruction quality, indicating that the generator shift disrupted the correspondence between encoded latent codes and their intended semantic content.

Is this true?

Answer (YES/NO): NO